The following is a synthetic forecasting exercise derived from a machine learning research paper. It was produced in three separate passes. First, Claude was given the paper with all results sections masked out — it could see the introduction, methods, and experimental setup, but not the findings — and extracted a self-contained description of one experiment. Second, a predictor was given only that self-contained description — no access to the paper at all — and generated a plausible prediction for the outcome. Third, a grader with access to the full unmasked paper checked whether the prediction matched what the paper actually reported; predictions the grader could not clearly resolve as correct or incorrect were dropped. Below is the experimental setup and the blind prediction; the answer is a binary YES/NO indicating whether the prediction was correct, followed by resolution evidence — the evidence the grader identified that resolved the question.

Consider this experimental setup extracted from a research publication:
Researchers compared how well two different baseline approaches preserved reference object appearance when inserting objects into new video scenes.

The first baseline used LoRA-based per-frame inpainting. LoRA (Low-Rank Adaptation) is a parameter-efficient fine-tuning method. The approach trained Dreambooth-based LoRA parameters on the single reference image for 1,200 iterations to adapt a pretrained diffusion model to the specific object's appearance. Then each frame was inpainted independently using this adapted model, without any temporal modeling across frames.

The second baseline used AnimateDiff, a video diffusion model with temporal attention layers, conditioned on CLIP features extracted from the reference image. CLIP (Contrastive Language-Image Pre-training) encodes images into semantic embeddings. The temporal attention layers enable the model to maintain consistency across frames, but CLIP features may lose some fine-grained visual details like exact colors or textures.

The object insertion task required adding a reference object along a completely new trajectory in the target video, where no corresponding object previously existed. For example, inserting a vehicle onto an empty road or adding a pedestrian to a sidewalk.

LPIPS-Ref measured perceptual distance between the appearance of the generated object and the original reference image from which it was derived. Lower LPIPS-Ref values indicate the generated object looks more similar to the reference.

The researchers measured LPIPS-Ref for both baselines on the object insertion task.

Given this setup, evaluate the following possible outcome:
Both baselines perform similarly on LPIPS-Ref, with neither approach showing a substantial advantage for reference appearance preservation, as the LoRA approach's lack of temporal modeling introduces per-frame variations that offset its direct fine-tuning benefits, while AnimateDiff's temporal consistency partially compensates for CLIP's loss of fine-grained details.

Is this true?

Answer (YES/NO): NO